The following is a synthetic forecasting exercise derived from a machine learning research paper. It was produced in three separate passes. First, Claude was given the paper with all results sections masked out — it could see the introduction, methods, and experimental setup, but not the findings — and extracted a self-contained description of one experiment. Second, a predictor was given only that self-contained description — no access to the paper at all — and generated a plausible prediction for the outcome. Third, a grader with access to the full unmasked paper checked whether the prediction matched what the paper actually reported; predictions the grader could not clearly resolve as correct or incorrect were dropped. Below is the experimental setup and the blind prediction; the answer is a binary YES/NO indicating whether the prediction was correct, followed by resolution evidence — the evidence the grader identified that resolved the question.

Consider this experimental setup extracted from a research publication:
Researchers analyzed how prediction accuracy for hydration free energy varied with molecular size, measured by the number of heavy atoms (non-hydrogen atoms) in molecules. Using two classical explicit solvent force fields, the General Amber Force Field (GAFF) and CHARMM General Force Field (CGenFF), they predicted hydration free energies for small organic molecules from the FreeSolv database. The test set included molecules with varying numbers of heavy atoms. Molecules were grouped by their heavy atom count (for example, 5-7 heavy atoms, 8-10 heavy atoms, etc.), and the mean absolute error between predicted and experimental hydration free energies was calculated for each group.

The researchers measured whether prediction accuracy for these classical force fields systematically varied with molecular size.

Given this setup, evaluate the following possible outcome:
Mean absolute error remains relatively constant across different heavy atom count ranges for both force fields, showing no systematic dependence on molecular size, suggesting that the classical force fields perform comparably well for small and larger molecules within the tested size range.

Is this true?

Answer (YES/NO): NO